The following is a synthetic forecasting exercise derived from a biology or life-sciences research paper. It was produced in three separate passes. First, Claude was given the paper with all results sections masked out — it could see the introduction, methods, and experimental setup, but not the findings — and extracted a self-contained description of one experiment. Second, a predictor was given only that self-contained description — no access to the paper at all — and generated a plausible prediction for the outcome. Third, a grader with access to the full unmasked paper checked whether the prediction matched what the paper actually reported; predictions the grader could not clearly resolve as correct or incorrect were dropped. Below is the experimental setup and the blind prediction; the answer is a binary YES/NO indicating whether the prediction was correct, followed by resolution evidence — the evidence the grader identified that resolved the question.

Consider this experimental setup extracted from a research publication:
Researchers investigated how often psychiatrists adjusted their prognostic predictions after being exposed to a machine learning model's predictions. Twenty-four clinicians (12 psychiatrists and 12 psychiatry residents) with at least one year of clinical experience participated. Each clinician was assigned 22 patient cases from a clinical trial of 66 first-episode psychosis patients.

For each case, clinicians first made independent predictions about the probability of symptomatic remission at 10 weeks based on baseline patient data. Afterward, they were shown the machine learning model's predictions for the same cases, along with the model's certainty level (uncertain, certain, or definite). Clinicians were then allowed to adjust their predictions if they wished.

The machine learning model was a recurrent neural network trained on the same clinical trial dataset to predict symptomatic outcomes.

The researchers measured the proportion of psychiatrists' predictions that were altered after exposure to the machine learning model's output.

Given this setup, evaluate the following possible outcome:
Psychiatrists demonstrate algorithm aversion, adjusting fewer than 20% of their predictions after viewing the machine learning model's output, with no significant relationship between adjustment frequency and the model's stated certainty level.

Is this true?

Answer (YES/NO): NO